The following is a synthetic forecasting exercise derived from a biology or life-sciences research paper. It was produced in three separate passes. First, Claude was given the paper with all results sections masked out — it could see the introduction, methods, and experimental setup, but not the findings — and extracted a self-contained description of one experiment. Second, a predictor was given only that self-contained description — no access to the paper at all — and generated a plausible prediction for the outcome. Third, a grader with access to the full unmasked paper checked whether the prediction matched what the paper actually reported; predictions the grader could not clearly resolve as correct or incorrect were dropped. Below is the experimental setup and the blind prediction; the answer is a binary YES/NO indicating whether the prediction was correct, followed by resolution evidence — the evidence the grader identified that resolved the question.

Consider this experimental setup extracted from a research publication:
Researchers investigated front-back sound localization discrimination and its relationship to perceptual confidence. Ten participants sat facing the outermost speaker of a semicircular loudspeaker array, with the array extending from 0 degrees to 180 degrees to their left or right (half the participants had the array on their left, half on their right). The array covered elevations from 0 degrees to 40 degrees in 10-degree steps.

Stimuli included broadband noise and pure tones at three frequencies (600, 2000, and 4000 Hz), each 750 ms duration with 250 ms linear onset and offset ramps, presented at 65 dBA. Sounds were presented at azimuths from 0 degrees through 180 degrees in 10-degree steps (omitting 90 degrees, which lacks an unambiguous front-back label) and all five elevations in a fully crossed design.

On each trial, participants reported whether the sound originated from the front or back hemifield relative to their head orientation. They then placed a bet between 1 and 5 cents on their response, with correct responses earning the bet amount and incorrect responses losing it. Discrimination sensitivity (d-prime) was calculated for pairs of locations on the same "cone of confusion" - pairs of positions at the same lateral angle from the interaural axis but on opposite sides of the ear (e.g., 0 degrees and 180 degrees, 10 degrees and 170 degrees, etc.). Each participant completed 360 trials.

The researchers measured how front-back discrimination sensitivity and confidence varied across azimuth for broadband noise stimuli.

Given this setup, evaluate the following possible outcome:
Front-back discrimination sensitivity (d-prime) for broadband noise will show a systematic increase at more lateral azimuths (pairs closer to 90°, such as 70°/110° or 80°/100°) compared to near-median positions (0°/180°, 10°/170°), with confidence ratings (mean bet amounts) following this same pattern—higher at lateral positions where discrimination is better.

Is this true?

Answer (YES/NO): NO